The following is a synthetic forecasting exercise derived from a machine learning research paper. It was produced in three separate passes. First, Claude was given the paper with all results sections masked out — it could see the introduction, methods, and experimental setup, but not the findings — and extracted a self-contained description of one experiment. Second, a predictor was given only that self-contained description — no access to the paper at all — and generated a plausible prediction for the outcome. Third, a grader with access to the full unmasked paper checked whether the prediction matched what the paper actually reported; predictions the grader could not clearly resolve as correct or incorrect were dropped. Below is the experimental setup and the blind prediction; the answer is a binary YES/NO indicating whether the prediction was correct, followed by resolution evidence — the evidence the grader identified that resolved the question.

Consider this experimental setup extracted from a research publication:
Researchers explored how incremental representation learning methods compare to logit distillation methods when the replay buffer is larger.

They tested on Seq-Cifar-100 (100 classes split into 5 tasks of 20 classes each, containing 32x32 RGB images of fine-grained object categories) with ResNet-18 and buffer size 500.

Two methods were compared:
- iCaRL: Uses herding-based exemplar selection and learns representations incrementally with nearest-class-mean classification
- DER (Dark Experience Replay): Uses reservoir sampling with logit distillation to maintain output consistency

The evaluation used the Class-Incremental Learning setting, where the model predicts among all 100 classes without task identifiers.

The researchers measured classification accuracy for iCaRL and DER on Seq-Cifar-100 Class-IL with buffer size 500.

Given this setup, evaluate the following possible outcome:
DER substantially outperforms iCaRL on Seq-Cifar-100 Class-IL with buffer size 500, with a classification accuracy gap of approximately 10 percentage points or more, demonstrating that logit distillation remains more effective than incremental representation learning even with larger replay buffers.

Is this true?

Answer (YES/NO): NO